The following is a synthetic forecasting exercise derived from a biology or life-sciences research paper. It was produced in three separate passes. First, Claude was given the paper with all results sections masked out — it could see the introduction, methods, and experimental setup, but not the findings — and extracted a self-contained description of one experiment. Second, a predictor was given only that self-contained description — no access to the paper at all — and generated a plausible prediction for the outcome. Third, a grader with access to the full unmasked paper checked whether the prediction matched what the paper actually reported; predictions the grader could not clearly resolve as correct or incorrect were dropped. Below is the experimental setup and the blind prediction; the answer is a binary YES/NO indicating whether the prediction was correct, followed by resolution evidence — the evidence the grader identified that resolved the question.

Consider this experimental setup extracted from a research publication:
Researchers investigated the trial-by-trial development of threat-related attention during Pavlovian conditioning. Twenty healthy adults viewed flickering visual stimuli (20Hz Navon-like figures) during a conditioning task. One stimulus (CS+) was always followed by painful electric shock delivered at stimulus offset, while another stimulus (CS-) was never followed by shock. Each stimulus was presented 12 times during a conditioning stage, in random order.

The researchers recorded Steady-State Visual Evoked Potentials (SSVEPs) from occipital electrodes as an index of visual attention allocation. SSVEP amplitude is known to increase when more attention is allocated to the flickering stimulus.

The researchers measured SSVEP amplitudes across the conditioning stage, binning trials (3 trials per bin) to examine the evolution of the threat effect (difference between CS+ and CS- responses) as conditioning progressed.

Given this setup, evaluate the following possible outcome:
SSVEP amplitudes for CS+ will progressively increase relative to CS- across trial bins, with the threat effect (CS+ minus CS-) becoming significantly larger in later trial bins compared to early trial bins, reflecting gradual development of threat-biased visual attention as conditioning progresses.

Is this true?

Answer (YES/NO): NO